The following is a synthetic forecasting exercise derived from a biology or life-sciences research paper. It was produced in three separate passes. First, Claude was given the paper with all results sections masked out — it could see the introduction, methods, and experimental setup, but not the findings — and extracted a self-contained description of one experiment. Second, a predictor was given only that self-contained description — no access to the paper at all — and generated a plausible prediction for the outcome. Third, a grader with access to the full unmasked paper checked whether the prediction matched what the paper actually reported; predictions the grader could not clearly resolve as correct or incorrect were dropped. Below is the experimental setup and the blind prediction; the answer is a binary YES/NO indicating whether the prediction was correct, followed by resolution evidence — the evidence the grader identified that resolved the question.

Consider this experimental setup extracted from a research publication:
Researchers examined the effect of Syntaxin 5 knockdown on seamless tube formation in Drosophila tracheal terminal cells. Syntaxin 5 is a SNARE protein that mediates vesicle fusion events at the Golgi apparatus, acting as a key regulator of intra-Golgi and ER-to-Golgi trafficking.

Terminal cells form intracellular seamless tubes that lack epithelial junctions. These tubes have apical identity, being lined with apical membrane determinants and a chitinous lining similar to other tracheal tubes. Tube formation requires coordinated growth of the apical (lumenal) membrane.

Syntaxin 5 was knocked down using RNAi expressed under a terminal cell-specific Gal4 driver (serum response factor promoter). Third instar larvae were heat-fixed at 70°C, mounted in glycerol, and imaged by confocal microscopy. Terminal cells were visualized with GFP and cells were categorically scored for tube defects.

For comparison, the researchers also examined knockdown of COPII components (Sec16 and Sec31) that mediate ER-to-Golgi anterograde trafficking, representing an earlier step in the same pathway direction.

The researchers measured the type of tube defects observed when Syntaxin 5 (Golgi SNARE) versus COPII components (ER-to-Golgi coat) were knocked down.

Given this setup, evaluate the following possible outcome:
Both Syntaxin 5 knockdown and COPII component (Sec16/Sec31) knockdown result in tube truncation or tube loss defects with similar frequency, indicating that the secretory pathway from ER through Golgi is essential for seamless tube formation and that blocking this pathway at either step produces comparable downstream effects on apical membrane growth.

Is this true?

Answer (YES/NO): NO